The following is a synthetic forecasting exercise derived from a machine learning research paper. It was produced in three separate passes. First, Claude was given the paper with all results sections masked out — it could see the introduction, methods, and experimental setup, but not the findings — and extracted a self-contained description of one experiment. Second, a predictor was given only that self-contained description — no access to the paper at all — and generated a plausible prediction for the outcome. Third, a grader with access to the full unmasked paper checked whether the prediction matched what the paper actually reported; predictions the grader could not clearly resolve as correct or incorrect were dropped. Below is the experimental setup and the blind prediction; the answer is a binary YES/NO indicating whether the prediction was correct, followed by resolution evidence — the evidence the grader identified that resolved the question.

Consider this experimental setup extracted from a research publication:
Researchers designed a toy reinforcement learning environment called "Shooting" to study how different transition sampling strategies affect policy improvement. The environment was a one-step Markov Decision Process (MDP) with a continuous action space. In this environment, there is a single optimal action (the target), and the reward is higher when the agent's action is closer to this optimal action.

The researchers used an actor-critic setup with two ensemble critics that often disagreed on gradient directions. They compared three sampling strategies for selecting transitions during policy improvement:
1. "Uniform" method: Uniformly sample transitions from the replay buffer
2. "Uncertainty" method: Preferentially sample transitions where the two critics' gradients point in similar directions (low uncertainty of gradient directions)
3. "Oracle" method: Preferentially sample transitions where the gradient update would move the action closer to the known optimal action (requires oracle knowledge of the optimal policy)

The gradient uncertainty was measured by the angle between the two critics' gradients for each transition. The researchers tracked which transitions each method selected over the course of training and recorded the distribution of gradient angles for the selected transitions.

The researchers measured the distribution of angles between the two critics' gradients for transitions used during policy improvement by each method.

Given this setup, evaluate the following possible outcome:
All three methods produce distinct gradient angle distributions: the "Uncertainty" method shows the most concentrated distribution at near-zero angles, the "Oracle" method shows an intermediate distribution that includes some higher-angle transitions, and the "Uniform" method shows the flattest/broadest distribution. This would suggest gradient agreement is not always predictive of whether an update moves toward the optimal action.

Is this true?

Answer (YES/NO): NO